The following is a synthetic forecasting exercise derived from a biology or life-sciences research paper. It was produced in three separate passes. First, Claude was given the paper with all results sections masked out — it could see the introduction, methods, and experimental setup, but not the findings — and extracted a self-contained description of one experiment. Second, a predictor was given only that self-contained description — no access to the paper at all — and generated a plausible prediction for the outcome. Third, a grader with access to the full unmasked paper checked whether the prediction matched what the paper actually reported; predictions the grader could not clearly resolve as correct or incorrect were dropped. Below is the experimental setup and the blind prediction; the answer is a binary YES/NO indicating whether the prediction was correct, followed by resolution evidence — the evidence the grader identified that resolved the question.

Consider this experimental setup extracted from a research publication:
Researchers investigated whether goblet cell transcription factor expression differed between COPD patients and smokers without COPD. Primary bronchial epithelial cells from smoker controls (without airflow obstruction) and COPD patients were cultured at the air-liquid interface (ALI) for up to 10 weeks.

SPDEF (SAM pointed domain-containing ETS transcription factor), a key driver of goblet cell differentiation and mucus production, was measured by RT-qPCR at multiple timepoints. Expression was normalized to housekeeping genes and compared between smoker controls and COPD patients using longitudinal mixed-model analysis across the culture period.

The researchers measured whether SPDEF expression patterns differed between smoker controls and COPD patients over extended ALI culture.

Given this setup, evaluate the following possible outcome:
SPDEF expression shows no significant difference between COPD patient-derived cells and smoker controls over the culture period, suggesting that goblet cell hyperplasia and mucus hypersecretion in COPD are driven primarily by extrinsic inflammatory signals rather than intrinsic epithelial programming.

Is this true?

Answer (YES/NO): NO